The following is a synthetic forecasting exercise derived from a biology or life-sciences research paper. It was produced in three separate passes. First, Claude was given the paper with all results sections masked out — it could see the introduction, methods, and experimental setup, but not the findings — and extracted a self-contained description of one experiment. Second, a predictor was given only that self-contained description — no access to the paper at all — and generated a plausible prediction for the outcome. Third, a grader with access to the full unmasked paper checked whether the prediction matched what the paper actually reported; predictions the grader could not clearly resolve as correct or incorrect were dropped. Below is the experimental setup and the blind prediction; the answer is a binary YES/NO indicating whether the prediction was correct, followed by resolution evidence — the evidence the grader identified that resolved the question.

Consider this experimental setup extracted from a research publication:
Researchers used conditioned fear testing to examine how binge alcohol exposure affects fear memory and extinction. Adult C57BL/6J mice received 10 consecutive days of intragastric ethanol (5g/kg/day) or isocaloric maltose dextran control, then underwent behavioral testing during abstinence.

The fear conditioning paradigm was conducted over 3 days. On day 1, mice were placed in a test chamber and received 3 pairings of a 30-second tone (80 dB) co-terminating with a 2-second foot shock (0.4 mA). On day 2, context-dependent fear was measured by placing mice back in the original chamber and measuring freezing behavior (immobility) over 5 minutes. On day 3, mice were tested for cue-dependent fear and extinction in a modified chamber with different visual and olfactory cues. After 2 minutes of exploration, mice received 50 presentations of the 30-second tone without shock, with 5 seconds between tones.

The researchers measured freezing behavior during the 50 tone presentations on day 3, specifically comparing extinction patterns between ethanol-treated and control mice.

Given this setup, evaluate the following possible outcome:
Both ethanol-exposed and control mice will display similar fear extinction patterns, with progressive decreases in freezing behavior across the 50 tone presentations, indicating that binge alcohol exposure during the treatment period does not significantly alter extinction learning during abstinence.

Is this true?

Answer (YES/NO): NO